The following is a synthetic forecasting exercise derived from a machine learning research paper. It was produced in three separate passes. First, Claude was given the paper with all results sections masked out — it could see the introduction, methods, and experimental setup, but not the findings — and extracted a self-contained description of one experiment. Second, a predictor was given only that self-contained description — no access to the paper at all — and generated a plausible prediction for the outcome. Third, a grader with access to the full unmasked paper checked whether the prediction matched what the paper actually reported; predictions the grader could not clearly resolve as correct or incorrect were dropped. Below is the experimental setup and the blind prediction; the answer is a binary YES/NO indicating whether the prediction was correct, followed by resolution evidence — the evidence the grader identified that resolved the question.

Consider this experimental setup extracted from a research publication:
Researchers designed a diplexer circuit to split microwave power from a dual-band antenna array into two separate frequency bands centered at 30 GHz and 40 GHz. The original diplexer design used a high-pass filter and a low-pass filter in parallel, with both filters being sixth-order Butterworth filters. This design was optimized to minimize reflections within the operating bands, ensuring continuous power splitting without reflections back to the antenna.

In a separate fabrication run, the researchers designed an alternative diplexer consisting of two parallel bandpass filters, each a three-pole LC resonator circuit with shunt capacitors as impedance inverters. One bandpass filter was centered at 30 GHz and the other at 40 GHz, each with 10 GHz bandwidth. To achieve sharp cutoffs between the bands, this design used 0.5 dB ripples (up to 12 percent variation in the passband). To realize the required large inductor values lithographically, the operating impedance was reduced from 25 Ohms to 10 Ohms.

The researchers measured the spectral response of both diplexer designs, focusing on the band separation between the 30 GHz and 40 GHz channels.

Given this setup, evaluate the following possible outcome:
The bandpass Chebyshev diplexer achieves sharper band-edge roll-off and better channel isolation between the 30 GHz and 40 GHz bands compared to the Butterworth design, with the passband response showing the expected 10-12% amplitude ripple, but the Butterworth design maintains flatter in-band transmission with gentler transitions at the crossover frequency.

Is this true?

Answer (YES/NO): NO